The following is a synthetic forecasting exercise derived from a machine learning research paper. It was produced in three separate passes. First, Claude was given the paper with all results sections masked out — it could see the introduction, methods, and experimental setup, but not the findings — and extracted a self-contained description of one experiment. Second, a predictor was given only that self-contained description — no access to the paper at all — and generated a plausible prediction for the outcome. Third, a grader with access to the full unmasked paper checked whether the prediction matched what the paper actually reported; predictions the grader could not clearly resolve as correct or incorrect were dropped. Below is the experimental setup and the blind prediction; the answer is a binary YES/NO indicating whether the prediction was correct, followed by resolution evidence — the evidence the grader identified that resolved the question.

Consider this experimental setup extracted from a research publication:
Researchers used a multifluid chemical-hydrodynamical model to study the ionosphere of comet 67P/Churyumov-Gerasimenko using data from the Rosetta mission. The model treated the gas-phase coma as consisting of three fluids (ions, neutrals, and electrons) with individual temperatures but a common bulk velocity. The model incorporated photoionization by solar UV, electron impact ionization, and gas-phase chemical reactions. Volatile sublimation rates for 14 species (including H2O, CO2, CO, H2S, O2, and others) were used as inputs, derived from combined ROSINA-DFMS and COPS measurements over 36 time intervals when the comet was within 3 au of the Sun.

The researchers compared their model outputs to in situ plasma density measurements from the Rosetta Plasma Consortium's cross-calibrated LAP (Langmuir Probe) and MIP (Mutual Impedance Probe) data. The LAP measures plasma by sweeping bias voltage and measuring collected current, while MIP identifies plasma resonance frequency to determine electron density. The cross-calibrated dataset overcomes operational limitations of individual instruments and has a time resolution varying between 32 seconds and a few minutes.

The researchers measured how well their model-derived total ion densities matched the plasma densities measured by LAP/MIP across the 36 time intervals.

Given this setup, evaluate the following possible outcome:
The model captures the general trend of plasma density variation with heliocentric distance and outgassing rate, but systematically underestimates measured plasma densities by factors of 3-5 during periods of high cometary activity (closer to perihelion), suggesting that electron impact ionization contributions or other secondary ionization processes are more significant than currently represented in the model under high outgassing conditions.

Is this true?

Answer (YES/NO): NO